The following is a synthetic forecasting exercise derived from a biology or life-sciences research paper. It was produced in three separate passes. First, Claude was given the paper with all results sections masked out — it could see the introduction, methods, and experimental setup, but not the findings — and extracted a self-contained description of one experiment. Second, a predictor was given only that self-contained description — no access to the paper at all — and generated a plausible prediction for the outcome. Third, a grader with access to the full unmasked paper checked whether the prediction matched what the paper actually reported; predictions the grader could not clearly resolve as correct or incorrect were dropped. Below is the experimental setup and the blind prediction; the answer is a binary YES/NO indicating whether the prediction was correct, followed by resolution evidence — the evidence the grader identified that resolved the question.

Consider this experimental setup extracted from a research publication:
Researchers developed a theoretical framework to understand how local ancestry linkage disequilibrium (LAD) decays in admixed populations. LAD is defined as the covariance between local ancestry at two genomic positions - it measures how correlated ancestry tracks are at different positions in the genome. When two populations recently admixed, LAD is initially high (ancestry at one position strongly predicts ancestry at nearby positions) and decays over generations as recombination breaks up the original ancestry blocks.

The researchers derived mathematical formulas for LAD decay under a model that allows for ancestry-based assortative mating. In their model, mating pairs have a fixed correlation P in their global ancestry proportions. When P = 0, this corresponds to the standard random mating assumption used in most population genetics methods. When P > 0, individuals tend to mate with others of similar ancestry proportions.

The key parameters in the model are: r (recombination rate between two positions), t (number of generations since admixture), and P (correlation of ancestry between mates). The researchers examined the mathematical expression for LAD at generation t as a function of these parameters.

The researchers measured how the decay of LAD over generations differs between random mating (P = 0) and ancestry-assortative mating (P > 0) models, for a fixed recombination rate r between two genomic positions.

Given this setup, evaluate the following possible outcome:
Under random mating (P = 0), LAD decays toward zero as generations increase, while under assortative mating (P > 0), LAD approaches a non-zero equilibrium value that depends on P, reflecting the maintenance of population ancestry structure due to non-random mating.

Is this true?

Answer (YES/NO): NO